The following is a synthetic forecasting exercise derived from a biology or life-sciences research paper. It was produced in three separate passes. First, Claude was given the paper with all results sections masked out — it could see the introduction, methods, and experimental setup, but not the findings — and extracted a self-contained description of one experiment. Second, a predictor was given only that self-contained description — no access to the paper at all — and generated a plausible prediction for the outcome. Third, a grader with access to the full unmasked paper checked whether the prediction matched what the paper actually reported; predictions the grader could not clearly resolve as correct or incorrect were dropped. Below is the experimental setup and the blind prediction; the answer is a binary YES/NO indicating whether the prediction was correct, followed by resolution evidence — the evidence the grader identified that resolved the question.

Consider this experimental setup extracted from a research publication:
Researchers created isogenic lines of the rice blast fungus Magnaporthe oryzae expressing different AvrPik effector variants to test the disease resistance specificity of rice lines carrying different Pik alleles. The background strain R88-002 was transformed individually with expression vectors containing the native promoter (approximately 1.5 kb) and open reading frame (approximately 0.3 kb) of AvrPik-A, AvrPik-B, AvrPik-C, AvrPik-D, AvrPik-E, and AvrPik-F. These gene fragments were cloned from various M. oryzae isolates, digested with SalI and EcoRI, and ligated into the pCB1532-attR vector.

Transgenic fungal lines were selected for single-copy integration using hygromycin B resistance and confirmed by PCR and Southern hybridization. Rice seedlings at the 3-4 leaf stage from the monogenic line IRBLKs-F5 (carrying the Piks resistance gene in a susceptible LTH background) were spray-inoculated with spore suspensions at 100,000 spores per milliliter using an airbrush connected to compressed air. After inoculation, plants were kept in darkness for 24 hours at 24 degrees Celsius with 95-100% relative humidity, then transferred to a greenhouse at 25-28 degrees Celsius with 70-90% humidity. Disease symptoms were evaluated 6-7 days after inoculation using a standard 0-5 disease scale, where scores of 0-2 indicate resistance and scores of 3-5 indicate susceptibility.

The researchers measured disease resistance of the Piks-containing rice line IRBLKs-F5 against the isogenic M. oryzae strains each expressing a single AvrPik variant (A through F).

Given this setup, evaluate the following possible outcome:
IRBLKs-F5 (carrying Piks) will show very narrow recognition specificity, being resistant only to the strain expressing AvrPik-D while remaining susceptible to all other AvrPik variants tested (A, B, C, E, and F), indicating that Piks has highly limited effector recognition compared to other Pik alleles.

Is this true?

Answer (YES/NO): NO